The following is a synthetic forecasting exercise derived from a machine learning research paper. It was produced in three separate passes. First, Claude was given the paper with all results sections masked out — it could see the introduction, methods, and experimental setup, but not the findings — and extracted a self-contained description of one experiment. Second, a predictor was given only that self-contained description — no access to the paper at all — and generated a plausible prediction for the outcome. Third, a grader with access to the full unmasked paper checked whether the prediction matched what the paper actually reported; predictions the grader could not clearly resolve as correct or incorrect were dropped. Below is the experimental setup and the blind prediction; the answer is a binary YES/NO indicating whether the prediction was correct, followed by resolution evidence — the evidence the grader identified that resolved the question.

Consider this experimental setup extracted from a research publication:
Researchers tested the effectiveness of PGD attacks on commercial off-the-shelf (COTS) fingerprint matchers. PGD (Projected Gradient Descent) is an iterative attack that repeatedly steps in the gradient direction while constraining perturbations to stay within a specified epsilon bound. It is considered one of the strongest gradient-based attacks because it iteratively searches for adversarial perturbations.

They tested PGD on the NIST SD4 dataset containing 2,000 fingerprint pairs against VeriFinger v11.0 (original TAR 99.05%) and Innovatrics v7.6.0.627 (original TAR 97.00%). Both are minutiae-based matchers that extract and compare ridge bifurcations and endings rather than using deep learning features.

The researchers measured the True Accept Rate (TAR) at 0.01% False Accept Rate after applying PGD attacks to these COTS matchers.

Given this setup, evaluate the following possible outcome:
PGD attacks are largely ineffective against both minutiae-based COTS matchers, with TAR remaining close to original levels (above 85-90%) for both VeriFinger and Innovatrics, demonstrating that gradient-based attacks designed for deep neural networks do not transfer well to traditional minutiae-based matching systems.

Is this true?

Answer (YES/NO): YES